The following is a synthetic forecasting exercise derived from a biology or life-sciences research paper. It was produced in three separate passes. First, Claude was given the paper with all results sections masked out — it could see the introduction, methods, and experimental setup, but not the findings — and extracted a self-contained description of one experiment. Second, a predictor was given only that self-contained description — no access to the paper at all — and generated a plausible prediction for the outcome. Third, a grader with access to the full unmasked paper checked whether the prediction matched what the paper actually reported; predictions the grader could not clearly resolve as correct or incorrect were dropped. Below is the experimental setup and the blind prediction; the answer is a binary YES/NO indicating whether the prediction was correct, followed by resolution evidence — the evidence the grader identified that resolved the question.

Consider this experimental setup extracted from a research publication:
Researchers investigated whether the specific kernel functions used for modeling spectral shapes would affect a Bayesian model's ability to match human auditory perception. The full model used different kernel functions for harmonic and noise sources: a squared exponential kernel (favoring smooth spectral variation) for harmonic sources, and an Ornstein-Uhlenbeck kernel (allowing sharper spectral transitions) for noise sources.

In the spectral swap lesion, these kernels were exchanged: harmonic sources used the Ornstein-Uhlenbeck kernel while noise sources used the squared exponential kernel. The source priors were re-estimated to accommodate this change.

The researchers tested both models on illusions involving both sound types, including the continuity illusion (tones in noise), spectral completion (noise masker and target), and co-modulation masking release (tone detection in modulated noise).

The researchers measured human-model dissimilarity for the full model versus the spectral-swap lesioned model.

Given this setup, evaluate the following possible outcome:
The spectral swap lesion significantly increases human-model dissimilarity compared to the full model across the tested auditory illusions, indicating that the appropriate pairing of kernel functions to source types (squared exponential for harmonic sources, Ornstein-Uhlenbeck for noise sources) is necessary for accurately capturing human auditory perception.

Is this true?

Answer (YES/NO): NO